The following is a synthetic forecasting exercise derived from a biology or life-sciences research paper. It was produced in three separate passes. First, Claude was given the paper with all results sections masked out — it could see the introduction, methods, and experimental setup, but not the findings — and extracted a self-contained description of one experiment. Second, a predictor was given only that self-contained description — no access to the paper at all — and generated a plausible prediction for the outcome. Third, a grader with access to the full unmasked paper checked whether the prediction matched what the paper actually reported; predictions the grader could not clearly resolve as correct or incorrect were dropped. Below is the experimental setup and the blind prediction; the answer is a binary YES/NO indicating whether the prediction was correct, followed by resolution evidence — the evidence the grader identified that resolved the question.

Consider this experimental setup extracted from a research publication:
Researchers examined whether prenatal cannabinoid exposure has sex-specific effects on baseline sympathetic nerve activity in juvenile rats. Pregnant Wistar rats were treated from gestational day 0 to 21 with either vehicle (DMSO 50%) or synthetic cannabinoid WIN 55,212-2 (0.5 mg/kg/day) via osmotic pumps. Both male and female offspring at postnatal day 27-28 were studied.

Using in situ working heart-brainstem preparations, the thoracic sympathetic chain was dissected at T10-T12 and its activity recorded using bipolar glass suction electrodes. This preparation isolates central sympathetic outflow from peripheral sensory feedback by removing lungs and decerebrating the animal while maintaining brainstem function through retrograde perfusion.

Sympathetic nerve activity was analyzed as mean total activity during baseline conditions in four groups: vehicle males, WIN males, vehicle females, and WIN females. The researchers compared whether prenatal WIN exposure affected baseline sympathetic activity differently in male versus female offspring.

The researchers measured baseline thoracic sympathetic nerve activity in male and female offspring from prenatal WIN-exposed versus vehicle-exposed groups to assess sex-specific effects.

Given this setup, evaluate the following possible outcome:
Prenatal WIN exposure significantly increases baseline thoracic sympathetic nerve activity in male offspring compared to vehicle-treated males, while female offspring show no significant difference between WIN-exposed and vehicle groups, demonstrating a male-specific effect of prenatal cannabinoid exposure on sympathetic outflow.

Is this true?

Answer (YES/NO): NO